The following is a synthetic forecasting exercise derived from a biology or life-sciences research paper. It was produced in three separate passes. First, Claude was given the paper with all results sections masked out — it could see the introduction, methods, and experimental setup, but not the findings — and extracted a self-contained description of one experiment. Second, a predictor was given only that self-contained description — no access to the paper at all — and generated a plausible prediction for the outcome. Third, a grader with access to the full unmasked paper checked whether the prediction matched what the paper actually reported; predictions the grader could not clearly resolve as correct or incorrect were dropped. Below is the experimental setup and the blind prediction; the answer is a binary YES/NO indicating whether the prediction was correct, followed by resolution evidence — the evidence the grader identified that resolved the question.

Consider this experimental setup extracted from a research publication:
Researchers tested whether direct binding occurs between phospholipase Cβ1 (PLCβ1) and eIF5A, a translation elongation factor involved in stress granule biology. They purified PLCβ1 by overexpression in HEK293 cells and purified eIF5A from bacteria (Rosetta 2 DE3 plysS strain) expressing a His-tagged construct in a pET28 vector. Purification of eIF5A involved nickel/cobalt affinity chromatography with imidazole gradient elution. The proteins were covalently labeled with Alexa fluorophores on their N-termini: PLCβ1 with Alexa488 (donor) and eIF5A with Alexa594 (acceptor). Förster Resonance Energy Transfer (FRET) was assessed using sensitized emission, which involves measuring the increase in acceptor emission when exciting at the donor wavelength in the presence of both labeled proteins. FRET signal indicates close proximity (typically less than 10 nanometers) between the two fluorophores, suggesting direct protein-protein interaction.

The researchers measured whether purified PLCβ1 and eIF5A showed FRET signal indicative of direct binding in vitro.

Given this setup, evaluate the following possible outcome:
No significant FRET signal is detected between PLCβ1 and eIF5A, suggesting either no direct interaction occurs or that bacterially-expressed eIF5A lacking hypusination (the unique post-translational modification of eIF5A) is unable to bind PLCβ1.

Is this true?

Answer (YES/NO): NO